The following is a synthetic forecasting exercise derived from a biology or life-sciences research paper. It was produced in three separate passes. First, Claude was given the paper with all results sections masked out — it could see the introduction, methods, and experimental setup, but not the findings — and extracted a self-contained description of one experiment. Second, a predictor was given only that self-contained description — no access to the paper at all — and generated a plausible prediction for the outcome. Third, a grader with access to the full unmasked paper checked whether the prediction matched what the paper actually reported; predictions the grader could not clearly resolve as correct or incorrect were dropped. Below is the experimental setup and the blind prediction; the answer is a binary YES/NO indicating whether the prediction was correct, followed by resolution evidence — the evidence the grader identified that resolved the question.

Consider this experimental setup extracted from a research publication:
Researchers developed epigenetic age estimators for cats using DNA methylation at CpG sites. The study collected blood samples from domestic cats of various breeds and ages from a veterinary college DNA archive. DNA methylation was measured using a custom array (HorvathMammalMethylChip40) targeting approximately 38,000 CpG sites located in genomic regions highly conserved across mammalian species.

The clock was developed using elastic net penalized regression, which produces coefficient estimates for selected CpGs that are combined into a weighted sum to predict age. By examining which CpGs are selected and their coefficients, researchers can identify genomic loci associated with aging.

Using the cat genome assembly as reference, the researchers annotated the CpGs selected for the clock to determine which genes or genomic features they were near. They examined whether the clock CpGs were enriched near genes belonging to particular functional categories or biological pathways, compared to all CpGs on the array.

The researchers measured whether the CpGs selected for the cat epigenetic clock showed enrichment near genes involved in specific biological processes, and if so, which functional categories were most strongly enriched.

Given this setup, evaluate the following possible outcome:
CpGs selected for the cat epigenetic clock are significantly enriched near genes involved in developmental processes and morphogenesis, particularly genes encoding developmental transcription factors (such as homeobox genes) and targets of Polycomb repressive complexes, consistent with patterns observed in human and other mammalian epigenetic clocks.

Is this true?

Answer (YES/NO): YES